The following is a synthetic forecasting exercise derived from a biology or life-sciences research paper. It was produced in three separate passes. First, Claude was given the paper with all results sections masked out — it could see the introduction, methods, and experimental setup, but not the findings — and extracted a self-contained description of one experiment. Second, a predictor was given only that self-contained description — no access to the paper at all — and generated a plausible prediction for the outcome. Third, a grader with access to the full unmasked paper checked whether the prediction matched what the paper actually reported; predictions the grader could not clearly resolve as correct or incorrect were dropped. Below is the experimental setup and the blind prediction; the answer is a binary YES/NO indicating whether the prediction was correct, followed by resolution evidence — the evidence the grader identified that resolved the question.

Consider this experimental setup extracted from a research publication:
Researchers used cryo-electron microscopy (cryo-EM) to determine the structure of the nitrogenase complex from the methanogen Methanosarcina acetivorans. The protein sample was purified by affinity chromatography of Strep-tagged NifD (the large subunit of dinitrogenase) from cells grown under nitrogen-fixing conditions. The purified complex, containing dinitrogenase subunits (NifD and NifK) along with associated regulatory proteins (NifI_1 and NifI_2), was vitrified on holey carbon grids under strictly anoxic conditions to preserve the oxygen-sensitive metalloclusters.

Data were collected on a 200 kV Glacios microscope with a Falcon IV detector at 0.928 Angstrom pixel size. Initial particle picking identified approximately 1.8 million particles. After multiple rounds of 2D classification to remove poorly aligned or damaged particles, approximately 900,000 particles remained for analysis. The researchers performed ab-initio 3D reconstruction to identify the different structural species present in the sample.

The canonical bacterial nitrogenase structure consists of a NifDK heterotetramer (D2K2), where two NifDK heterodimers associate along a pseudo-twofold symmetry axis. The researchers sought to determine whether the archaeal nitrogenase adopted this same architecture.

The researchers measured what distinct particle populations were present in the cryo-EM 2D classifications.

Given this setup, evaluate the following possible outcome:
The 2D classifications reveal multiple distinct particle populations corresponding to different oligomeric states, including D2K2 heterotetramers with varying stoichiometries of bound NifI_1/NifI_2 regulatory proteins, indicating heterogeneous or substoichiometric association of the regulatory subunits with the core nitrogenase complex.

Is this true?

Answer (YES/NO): NO